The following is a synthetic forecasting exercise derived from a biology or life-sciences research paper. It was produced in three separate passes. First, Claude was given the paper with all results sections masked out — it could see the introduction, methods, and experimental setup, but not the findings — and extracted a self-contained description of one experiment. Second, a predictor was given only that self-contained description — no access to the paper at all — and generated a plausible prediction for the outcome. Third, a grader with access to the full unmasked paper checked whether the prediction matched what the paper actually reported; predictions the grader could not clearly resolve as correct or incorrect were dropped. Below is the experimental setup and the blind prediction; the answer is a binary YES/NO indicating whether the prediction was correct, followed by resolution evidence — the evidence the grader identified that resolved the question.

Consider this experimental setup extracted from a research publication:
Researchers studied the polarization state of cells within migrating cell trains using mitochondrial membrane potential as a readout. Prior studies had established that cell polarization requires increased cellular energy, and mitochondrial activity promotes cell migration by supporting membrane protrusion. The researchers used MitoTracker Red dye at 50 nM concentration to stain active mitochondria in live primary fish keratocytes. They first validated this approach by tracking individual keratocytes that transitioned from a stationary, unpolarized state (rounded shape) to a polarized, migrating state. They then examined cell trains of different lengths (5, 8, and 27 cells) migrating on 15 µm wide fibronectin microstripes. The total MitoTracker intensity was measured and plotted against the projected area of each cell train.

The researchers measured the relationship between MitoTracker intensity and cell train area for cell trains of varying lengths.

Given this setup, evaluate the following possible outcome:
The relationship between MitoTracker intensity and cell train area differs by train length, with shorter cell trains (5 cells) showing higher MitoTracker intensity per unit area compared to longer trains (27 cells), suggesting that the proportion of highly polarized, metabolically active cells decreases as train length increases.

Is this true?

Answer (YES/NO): NO